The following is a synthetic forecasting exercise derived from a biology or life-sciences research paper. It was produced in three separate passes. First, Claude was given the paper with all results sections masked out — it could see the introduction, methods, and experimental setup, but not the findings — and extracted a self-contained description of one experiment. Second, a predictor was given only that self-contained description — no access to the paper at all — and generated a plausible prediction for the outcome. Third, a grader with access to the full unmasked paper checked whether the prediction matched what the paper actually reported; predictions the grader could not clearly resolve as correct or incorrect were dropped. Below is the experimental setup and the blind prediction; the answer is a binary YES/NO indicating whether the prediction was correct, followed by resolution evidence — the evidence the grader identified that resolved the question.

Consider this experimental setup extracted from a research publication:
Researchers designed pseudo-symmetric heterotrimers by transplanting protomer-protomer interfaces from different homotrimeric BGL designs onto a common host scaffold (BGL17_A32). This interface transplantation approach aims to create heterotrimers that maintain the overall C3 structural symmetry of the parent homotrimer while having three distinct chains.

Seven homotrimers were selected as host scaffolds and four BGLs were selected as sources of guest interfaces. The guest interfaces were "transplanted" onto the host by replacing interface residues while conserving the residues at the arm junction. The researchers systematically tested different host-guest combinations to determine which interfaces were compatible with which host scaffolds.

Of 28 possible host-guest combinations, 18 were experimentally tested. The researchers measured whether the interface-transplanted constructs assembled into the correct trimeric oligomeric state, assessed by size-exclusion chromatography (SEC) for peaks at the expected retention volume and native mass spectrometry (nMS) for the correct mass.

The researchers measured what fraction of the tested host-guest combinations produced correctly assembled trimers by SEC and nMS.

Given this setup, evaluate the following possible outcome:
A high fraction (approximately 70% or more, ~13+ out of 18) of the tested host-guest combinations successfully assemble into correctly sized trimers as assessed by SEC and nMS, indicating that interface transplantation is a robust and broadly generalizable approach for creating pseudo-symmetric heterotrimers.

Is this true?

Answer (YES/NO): NO